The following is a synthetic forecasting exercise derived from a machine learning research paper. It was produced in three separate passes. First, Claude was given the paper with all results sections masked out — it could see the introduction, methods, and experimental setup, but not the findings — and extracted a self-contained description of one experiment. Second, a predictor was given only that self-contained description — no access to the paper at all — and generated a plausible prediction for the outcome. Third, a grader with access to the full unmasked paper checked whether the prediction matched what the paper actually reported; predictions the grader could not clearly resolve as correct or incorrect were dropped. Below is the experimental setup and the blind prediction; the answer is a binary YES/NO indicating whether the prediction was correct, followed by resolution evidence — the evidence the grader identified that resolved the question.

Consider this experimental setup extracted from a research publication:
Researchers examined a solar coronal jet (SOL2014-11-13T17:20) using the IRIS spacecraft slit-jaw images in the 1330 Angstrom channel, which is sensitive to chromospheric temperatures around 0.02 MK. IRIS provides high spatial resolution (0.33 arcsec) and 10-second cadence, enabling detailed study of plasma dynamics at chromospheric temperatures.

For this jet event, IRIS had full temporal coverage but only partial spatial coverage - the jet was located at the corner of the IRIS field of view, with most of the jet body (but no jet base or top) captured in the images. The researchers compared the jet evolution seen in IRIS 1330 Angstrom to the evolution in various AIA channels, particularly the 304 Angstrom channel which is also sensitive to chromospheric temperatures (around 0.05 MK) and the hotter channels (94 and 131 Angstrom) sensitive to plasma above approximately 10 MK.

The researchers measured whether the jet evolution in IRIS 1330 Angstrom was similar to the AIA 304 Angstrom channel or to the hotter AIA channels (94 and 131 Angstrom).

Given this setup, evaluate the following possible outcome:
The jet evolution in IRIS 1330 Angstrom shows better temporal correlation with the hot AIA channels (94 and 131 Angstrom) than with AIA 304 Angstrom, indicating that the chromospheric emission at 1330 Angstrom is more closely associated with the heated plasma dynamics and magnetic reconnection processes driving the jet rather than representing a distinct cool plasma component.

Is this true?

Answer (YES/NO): NO